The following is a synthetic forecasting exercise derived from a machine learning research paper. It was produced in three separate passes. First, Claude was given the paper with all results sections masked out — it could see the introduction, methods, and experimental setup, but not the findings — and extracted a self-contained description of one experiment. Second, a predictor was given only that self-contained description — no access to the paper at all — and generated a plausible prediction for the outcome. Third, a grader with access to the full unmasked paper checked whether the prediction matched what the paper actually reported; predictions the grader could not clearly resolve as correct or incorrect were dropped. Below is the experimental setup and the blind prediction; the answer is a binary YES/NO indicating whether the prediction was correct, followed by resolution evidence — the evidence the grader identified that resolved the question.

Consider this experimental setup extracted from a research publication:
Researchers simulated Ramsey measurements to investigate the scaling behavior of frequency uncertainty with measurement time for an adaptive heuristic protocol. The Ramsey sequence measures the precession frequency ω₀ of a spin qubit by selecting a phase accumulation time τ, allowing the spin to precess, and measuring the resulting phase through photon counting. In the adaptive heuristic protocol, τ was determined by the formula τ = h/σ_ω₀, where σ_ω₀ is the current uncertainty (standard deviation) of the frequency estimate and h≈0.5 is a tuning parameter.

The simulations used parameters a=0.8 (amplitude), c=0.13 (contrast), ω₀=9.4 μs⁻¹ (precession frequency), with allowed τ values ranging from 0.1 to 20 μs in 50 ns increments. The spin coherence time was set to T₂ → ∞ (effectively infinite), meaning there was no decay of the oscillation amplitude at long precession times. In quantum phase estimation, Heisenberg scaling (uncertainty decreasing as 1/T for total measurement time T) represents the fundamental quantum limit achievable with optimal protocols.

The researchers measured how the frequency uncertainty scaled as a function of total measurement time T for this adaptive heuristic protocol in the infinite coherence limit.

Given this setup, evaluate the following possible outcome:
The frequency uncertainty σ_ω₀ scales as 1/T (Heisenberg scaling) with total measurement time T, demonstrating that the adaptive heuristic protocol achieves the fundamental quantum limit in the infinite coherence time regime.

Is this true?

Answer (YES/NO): NO